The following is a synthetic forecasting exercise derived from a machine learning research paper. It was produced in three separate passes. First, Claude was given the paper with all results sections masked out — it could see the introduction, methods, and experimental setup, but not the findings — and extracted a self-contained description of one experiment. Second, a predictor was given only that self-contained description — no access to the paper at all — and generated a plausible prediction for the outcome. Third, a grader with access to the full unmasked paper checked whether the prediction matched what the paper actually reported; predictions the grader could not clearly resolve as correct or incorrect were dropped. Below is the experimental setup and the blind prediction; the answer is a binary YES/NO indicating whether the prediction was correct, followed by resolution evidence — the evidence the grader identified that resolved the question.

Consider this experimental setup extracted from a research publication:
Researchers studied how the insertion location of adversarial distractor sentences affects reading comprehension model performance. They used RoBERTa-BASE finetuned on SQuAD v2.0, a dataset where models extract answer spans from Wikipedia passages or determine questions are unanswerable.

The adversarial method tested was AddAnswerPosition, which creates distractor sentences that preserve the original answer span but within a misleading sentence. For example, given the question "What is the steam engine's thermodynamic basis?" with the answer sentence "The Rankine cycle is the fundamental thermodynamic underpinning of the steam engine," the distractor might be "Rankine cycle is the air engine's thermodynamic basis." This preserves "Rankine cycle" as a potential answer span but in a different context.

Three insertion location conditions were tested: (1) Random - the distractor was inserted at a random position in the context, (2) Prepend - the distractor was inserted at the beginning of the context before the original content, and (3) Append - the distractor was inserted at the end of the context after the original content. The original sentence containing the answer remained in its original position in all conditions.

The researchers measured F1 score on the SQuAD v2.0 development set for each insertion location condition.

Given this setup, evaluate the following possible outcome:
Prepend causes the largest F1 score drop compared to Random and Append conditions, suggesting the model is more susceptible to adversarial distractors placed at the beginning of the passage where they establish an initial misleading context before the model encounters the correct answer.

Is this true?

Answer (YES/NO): YES